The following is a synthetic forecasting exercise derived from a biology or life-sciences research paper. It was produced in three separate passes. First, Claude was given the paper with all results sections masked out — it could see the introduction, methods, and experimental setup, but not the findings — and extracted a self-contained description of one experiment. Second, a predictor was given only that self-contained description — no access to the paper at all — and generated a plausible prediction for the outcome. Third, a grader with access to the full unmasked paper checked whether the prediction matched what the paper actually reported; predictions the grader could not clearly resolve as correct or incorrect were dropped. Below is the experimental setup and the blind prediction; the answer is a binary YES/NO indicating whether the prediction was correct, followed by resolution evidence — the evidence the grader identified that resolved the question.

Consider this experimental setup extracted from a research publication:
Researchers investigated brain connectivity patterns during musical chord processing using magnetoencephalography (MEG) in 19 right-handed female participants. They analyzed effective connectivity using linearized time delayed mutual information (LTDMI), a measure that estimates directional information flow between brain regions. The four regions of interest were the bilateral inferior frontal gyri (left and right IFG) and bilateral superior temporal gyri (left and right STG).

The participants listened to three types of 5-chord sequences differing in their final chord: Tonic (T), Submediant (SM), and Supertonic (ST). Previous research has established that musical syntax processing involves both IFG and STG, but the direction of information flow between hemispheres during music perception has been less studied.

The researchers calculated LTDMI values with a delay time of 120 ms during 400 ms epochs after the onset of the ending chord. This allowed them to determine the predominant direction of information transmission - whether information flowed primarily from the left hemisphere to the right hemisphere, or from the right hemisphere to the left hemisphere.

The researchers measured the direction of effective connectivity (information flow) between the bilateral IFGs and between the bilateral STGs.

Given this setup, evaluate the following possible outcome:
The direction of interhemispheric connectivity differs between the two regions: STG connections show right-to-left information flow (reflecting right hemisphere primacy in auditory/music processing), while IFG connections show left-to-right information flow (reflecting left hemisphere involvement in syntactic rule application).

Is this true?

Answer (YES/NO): NO